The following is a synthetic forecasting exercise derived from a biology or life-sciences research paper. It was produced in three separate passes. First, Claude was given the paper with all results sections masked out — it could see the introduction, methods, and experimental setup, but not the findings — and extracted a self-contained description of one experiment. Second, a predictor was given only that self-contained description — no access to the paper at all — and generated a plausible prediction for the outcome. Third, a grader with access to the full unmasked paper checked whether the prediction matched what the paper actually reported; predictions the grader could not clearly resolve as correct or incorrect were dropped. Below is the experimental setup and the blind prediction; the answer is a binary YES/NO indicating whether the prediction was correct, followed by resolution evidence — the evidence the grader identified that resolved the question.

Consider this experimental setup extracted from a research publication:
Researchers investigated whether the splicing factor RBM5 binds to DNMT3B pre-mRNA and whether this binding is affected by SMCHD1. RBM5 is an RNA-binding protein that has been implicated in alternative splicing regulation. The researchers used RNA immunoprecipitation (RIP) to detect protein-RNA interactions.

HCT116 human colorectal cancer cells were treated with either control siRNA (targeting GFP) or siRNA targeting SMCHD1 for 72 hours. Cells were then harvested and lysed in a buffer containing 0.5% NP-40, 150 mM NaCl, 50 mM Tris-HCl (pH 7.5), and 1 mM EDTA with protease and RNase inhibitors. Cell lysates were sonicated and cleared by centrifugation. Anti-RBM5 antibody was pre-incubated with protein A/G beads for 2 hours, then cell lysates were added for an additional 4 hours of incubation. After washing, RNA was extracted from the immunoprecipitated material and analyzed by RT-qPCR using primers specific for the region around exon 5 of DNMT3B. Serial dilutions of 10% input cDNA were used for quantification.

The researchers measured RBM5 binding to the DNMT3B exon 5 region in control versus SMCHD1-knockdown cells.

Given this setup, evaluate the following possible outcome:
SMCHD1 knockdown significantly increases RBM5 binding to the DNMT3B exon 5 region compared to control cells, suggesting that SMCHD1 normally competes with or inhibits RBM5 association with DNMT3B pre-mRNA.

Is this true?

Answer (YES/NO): NO